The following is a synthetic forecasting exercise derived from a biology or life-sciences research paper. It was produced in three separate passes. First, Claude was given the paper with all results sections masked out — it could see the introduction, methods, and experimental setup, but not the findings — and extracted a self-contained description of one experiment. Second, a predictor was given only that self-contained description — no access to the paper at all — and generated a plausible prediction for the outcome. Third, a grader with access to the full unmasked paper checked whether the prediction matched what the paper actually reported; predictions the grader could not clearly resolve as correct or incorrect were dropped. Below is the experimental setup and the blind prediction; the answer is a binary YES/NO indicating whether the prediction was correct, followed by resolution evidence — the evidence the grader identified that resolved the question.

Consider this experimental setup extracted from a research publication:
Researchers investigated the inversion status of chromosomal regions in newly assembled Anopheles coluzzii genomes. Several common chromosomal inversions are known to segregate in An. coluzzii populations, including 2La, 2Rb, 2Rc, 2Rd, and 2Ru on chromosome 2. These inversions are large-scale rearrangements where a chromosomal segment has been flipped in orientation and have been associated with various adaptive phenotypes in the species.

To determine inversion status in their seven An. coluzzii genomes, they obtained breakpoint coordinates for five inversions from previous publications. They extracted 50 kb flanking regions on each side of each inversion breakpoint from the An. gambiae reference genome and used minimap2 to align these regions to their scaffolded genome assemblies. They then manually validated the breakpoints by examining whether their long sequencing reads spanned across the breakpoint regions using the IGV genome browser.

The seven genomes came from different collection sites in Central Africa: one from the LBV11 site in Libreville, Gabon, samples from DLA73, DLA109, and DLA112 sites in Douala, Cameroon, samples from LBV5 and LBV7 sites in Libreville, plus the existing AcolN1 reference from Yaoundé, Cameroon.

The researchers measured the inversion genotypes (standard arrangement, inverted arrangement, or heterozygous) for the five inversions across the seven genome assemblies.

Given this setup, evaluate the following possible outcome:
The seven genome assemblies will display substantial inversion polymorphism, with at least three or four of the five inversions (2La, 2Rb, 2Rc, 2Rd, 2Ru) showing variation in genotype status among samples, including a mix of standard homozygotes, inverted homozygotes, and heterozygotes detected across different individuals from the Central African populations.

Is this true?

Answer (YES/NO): NO